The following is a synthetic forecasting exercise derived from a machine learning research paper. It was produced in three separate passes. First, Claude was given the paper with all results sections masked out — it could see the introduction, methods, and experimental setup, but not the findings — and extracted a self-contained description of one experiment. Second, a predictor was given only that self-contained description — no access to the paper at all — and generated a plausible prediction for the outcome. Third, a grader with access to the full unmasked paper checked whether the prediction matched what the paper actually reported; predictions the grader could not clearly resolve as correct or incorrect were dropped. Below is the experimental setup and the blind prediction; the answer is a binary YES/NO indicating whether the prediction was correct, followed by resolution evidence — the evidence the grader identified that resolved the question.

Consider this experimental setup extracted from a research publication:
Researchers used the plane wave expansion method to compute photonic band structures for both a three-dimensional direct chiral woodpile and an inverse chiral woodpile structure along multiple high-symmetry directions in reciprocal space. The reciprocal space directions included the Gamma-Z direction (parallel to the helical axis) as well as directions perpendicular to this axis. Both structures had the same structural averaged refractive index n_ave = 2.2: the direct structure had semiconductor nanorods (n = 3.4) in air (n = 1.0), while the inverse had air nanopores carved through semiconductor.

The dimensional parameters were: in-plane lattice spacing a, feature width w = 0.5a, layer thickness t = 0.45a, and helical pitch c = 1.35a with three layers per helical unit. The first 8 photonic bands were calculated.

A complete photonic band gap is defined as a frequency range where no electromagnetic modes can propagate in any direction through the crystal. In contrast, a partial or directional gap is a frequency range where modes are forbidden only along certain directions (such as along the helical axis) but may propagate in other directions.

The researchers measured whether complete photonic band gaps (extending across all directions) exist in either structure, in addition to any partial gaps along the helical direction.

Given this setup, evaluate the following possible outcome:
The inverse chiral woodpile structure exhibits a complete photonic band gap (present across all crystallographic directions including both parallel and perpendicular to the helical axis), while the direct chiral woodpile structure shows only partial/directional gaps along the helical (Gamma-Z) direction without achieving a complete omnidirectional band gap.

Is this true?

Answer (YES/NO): NO